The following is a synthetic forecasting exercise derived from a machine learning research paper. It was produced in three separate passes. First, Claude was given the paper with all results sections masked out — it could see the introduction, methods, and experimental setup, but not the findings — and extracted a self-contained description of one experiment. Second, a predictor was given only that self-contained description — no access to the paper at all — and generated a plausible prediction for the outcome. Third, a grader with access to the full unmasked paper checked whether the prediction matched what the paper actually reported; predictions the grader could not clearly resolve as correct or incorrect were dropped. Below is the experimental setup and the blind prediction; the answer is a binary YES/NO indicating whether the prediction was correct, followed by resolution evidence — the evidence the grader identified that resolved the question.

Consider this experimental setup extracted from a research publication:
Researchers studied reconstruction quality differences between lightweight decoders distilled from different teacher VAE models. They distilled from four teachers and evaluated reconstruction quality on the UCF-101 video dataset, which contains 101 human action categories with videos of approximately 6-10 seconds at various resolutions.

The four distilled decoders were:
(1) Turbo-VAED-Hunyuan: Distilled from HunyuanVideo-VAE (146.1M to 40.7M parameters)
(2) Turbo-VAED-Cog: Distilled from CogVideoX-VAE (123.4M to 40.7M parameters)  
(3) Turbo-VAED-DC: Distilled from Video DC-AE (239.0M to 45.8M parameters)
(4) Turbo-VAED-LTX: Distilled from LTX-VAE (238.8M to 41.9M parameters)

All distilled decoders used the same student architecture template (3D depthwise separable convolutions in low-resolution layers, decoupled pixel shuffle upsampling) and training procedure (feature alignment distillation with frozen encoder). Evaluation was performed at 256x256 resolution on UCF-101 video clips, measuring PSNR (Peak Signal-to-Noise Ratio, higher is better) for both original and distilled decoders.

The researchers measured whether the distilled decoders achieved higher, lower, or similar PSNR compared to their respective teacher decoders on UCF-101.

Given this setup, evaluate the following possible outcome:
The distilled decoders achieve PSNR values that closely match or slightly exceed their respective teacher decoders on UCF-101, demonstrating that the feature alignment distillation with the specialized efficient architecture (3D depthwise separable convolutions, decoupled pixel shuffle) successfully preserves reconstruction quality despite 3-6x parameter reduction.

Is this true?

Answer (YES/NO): YES